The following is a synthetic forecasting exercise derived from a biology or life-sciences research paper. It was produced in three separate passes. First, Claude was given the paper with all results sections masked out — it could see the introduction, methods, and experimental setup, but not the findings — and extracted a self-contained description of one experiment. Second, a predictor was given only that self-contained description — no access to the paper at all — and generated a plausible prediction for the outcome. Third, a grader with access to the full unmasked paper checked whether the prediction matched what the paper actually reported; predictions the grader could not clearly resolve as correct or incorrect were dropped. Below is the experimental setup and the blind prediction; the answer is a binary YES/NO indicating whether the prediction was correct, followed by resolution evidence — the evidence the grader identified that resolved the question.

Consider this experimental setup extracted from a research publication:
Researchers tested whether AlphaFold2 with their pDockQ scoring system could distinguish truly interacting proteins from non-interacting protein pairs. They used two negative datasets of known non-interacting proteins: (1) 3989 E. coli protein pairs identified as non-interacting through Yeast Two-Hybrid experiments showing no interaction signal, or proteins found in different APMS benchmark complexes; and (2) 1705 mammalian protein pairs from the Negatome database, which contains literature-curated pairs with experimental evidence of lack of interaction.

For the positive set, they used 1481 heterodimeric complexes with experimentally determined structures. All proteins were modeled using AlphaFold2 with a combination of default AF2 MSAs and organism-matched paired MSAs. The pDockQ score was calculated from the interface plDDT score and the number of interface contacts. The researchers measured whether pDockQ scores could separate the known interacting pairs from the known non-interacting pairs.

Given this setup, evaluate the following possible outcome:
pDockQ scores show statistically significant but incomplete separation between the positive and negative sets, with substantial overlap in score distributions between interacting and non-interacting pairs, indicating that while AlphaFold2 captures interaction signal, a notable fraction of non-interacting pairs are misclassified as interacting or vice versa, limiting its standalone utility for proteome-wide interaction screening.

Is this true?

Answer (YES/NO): NO